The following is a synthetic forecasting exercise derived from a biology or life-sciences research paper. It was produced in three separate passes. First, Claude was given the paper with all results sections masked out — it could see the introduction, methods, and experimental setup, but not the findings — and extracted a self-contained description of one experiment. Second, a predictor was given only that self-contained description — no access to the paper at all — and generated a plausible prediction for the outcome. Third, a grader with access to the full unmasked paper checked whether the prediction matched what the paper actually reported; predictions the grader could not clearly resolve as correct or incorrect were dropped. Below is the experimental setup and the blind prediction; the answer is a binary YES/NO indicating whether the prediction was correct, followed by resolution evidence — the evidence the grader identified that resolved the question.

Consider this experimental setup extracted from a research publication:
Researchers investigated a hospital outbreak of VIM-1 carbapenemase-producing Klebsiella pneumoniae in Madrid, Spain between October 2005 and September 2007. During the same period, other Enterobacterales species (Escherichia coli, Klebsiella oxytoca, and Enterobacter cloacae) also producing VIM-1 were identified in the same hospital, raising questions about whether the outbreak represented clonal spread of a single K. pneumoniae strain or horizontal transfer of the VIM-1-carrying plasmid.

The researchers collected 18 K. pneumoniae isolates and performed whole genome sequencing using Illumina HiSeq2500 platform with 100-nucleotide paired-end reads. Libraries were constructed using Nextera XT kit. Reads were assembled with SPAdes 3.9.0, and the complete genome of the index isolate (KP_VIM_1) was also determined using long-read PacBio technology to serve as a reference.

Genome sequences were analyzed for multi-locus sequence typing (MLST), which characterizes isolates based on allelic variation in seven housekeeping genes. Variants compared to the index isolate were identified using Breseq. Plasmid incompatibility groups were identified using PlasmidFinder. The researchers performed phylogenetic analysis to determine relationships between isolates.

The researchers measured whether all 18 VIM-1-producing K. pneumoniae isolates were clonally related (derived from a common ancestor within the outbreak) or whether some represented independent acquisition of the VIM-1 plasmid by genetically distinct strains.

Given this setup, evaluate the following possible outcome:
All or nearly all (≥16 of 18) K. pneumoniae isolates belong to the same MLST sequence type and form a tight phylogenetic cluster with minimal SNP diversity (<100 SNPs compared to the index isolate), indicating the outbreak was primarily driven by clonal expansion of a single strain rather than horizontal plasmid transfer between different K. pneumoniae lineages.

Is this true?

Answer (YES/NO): YES